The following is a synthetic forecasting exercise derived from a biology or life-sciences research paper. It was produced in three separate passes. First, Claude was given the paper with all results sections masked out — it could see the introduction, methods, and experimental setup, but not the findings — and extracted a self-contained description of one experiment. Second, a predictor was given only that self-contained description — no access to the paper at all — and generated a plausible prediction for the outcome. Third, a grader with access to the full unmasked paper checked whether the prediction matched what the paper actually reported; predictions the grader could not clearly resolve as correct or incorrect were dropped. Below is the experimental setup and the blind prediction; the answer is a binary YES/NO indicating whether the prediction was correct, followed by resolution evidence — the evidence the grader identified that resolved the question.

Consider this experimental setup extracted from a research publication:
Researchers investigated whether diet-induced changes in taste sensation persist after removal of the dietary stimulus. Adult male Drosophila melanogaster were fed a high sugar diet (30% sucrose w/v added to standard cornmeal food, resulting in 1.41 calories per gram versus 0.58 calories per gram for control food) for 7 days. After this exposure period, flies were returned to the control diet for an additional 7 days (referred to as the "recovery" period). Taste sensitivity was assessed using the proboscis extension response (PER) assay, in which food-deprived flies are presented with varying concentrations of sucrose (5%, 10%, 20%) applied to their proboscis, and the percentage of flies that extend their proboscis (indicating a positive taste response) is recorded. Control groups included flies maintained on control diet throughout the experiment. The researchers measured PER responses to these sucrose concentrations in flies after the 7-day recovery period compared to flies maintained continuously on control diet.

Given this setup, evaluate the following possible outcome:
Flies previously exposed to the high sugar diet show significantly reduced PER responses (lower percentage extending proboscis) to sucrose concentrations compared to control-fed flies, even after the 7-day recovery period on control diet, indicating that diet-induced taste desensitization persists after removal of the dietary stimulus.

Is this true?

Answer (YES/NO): YES